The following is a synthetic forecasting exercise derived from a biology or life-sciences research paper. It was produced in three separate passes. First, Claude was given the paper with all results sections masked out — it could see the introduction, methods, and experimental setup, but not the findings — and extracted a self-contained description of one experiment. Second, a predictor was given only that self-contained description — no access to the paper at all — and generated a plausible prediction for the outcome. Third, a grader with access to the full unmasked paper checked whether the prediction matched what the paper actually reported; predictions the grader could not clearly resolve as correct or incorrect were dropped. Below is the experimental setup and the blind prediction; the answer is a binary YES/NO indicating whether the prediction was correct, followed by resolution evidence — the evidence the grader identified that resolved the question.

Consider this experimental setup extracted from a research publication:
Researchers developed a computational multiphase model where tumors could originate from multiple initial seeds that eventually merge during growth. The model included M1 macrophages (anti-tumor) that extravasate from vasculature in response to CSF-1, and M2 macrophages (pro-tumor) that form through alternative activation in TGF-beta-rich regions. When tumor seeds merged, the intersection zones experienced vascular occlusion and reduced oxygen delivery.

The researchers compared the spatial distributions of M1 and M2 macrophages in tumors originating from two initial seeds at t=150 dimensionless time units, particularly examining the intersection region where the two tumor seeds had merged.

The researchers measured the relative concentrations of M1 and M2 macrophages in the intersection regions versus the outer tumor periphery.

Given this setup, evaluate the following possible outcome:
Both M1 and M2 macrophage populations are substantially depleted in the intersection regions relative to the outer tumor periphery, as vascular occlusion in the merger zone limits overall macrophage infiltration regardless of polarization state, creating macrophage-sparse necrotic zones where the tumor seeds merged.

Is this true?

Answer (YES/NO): NO